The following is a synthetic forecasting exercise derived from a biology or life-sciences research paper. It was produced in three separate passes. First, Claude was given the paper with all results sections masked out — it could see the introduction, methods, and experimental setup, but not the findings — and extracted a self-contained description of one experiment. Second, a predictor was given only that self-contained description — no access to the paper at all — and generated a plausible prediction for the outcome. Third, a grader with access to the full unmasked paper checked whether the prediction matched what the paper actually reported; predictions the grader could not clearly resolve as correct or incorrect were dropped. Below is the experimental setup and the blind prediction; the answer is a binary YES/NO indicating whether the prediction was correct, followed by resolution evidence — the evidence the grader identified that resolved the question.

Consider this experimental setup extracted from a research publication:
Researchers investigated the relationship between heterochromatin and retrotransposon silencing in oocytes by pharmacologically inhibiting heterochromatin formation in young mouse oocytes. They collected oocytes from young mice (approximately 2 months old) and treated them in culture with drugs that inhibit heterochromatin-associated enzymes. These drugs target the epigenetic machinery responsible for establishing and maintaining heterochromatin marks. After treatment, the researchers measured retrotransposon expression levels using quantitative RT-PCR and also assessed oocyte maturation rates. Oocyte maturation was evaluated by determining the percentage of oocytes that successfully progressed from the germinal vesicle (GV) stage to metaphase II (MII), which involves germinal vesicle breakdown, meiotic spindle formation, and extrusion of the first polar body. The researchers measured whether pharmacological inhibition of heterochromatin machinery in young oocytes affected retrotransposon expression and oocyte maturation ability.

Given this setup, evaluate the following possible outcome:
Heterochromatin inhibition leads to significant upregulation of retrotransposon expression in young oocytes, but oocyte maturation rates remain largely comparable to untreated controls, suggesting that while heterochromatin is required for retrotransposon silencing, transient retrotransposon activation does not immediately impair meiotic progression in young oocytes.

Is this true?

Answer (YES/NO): NO